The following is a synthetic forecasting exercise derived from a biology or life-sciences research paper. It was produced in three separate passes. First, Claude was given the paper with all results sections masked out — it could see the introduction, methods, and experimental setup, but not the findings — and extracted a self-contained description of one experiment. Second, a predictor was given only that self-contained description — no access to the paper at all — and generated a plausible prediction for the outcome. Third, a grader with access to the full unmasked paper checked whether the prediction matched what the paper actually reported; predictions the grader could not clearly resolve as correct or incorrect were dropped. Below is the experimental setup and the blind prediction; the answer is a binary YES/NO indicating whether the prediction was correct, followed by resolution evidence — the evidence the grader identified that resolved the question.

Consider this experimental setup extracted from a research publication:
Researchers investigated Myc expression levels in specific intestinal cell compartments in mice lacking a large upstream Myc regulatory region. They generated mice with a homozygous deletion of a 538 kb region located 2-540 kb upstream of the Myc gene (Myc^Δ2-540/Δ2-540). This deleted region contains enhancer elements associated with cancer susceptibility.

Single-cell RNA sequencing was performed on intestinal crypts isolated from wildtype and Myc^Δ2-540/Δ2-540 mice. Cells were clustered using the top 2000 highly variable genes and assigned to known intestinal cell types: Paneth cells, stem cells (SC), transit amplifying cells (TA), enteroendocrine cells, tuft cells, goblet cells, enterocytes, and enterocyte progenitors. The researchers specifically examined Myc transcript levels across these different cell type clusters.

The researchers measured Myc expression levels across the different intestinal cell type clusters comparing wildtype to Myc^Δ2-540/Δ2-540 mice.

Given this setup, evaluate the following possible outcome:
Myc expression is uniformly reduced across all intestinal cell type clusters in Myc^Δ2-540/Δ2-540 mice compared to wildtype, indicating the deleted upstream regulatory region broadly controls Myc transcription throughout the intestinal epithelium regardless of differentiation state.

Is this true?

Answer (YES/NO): NO